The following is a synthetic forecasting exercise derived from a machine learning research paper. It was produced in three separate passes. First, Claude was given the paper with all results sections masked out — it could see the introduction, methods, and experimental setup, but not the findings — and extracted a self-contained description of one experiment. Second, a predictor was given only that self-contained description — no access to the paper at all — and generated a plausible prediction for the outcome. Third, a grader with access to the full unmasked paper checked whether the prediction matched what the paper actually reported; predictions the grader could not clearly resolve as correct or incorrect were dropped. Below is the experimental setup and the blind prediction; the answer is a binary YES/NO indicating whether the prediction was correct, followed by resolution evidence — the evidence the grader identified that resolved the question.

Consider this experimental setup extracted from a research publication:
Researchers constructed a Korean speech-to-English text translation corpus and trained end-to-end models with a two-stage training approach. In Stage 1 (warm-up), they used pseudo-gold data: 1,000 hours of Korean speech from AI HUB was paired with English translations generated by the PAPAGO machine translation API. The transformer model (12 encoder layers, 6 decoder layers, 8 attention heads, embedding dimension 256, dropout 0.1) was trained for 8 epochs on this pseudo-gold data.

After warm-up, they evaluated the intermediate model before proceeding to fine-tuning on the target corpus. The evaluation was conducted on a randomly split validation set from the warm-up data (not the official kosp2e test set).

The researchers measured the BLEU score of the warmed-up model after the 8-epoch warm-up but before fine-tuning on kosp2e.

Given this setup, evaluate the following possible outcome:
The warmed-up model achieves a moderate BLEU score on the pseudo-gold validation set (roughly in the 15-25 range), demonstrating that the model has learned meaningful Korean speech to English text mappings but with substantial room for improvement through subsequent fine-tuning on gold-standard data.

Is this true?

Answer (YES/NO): NO